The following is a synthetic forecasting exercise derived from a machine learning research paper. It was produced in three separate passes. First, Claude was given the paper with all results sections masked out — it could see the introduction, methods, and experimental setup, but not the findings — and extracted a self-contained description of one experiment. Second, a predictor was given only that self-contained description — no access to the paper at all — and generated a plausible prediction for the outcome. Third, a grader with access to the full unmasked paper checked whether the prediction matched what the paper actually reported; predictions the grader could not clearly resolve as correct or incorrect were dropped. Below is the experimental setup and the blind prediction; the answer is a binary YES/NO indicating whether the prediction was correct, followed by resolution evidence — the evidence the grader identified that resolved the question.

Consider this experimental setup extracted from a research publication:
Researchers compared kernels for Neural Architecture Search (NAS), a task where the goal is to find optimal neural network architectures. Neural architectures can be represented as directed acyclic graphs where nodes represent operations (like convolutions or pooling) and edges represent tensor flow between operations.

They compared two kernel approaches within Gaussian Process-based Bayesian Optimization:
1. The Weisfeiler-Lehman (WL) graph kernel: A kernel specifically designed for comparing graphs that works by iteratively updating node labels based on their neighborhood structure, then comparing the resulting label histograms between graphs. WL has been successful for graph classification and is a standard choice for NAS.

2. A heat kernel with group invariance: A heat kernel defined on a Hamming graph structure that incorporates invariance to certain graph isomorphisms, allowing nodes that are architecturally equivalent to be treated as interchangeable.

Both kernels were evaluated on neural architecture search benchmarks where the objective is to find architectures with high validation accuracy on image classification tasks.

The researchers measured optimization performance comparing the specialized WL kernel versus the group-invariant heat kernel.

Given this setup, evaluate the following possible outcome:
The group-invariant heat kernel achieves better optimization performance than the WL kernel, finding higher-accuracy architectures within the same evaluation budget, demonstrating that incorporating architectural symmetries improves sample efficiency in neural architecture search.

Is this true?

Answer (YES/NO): NO